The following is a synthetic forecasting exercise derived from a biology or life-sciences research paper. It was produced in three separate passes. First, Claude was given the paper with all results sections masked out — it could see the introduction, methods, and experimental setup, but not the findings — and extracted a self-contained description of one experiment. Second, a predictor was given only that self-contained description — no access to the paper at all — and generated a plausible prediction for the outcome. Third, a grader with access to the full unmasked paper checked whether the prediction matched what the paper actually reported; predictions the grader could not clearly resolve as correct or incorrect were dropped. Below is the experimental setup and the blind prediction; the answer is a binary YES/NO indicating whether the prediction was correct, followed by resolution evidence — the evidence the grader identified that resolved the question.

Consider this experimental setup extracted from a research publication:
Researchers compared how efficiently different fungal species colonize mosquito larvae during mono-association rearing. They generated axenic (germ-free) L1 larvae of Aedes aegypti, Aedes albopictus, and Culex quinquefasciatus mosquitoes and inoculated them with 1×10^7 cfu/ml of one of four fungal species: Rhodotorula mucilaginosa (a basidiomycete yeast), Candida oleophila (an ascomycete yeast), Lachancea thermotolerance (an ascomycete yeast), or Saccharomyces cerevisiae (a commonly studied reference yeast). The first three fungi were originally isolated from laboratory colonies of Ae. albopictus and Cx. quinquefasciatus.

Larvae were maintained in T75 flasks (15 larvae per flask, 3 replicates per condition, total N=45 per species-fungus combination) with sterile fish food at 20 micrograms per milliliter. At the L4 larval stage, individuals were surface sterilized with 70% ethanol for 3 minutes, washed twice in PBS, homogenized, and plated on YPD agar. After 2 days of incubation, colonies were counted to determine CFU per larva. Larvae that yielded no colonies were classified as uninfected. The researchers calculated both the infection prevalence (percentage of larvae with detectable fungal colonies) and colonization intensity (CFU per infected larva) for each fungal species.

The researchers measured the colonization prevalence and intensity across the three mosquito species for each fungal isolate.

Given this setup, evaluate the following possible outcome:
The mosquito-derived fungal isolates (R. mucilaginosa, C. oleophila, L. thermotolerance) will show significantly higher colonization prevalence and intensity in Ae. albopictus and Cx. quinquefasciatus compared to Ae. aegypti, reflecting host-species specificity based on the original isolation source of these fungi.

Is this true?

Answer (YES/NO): NO